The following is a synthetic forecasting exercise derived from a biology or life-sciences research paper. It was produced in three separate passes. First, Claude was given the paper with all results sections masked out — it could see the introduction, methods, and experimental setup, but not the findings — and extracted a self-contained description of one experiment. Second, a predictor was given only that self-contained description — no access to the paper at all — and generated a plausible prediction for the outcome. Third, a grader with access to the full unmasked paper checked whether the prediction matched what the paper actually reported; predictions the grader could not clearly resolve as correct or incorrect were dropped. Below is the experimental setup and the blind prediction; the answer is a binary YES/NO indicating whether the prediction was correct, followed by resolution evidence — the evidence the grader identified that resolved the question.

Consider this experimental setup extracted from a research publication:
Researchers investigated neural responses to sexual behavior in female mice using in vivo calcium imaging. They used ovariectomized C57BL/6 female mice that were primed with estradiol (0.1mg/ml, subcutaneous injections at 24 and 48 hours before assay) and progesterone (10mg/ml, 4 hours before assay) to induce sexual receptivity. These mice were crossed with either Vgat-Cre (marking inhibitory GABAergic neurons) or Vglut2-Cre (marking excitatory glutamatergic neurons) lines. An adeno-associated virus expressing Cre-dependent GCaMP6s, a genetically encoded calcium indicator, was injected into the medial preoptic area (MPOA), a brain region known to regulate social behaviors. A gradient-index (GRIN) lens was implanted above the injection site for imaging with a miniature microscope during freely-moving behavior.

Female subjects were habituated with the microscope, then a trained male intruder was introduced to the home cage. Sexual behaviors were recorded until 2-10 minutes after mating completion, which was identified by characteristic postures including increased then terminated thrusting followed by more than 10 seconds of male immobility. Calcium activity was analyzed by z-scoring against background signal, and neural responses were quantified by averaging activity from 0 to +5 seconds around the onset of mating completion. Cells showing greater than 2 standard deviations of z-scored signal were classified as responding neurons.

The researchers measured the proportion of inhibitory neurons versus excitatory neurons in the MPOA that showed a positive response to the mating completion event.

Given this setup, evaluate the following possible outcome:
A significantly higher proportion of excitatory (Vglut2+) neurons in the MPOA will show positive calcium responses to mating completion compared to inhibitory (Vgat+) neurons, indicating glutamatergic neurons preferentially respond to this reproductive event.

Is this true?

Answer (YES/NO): NO